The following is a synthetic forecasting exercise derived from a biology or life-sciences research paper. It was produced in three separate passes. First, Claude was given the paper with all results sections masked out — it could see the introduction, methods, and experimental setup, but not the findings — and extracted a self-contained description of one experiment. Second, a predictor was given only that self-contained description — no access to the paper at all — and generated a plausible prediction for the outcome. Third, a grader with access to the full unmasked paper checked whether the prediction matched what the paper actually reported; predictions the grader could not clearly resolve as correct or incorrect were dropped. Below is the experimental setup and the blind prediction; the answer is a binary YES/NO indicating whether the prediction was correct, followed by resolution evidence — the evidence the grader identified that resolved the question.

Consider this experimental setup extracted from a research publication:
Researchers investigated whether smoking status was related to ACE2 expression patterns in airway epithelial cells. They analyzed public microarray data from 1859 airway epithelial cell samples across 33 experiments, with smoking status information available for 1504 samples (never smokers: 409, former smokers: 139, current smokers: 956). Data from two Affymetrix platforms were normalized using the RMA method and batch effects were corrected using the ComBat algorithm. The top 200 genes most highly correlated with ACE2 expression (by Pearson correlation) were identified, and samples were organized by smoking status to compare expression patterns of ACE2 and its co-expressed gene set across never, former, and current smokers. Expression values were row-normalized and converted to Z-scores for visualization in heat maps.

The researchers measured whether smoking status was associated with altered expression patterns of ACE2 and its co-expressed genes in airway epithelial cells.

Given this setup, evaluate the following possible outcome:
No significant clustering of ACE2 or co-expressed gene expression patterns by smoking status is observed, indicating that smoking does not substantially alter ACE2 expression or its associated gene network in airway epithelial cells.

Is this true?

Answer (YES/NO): NO